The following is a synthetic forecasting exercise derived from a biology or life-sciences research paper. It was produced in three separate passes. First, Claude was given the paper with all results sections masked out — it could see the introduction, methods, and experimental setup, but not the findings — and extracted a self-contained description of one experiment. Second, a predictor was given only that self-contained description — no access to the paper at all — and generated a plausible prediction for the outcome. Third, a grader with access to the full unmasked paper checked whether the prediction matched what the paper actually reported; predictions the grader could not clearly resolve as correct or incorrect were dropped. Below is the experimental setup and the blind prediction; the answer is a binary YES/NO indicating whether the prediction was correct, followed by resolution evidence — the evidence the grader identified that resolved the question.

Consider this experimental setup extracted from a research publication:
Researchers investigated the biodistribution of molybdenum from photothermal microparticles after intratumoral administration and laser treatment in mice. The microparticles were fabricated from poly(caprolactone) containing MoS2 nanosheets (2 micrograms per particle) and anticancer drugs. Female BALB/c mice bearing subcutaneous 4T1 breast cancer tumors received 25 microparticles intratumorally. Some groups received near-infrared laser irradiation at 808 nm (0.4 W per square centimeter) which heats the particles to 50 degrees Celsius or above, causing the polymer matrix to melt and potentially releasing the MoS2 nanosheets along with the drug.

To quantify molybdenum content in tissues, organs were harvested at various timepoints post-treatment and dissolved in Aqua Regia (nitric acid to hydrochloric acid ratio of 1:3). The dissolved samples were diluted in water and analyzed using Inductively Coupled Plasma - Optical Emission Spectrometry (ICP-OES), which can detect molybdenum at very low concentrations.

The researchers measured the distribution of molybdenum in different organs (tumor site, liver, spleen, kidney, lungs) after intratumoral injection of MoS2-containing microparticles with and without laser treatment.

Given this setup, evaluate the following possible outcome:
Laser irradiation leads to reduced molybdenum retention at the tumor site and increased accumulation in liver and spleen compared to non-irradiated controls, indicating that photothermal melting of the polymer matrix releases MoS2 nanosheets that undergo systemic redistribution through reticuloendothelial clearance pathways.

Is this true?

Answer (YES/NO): NO